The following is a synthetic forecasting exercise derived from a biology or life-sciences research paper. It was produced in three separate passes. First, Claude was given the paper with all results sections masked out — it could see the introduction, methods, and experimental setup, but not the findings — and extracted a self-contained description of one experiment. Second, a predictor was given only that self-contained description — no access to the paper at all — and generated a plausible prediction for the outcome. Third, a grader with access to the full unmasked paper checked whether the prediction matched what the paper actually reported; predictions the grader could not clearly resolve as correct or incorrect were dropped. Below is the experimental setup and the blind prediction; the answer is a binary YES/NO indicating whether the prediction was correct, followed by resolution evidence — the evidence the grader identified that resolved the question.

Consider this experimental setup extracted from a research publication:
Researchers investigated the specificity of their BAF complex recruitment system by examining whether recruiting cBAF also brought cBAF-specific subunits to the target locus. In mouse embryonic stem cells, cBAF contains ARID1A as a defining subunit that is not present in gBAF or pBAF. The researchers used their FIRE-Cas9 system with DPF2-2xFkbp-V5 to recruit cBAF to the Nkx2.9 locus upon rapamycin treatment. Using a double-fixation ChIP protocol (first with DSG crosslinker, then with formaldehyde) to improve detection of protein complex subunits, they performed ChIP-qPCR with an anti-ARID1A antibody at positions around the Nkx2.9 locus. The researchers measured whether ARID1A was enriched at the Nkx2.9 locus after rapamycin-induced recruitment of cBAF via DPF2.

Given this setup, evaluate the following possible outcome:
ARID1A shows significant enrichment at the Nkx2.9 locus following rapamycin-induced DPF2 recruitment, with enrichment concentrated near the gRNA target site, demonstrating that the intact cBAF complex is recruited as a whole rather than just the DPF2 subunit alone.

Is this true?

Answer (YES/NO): YES